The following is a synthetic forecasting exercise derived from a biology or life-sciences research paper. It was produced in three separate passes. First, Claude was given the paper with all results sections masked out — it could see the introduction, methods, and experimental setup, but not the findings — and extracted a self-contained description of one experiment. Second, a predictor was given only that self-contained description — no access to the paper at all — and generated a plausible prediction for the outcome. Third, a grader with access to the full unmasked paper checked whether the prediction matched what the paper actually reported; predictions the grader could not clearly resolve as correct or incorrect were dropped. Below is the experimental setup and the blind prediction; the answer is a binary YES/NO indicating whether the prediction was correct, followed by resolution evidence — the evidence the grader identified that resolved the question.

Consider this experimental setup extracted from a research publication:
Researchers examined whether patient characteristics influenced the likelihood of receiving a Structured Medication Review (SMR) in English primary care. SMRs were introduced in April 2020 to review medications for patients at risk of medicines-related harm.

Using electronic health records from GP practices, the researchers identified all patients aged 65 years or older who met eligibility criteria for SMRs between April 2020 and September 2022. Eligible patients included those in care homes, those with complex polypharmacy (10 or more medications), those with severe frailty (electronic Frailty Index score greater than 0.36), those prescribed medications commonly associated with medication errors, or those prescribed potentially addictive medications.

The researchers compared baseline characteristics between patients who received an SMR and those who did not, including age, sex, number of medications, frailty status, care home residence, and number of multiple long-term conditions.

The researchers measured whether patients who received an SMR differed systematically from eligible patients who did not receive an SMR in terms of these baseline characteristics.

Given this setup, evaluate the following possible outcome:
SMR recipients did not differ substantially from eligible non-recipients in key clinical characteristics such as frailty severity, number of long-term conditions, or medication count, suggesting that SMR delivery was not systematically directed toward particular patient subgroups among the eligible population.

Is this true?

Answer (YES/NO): NO